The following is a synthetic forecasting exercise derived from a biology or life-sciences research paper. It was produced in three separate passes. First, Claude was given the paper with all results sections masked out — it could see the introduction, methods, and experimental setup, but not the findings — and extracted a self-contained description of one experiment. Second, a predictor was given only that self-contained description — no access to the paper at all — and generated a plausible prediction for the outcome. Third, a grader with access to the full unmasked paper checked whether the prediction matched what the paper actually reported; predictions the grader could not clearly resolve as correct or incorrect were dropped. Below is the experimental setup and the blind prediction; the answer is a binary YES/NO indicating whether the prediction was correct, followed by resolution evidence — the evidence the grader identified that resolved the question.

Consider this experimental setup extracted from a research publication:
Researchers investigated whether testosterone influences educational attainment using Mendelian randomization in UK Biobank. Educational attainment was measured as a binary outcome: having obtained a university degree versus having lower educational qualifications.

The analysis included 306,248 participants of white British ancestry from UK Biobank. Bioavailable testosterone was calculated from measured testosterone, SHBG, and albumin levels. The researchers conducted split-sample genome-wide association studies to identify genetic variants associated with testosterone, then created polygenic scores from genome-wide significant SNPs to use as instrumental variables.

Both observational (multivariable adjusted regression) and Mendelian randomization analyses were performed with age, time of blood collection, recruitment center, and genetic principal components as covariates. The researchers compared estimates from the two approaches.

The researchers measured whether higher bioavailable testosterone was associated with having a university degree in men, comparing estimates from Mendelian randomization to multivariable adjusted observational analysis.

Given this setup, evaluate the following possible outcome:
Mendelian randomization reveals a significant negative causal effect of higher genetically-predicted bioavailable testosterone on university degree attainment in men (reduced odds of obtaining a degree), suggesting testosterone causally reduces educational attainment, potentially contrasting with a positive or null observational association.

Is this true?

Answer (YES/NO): NO